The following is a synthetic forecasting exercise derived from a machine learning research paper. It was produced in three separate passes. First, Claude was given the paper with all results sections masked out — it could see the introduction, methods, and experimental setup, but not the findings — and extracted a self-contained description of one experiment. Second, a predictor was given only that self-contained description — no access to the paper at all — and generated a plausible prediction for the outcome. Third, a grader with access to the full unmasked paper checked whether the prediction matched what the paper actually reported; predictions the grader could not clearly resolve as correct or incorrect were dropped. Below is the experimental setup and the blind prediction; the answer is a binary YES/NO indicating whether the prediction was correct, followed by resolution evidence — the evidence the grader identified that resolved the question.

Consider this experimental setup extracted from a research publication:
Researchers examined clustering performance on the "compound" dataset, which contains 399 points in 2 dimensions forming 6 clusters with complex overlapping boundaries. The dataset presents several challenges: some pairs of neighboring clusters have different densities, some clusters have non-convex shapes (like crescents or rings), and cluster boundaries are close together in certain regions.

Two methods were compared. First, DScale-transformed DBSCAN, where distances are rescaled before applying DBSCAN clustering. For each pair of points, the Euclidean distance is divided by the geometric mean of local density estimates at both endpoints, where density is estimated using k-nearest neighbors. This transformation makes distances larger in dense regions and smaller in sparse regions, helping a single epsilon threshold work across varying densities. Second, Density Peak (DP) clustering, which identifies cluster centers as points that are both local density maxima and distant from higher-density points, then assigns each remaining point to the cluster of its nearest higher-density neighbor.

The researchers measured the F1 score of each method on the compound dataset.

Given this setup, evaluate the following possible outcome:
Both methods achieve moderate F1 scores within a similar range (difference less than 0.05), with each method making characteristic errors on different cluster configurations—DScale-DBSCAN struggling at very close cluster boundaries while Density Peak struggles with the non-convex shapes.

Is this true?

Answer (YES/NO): NO